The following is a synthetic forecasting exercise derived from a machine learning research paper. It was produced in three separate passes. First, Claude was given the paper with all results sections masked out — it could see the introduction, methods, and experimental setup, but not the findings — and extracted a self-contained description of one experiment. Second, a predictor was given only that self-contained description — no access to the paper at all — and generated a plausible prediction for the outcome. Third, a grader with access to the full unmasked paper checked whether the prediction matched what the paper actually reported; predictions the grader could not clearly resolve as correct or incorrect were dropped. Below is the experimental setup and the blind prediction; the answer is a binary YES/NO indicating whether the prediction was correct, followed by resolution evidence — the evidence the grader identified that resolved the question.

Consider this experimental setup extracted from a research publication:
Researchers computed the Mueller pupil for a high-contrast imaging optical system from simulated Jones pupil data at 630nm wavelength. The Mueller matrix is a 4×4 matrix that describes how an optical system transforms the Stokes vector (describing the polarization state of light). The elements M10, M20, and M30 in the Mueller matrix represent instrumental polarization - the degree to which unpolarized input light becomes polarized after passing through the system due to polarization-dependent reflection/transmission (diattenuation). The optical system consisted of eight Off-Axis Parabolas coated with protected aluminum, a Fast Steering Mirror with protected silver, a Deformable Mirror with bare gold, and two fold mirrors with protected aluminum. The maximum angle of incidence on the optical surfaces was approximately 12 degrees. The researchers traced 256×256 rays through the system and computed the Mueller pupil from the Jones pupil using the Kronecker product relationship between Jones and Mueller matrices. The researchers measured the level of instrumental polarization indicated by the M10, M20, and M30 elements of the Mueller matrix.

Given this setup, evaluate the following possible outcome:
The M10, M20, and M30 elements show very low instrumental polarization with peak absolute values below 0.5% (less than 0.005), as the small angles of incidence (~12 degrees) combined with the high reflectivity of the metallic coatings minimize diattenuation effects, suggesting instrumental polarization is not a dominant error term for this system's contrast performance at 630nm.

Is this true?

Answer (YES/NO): NO